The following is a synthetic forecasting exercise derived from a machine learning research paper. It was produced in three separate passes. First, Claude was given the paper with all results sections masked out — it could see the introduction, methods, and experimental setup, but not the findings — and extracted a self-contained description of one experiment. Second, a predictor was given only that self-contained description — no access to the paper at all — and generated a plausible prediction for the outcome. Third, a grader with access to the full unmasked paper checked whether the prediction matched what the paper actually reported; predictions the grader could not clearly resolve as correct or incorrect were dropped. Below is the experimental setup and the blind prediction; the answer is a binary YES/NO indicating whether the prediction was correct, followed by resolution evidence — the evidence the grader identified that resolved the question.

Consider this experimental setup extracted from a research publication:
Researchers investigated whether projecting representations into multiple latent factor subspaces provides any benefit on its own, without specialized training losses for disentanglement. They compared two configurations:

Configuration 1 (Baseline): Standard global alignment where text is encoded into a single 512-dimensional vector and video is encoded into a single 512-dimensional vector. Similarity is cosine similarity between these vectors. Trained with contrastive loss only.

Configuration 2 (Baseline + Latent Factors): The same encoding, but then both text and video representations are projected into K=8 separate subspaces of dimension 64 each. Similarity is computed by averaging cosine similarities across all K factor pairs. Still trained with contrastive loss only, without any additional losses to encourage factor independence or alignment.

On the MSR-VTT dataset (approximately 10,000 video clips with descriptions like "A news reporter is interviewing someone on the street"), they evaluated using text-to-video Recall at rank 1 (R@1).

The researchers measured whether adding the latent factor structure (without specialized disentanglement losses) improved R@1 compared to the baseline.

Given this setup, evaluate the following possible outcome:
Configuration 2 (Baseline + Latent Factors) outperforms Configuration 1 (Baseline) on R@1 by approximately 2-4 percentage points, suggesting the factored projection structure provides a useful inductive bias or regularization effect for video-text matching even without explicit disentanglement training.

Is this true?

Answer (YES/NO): NO